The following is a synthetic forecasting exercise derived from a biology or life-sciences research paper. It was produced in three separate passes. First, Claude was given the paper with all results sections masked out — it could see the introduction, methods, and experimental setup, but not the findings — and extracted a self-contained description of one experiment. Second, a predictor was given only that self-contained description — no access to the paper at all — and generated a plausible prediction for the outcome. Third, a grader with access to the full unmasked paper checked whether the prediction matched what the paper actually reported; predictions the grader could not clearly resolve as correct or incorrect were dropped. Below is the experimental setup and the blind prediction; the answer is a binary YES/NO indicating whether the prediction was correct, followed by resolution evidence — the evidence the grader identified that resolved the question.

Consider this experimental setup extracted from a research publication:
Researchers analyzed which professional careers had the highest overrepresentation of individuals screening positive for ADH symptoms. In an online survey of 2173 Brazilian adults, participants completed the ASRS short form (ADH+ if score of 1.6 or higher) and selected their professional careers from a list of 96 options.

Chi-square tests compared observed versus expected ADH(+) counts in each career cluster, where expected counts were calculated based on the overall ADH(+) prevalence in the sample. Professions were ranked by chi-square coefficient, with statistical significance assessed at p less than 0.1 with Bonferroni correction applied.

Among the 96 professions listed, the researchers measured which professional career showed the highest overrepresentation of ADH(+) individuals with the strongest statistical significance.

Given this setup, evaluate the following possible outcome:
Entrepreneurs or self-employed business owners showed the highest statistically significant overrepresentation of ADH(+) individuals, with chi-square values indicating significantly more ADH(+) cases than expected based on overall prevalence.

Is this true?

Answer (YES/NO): NO